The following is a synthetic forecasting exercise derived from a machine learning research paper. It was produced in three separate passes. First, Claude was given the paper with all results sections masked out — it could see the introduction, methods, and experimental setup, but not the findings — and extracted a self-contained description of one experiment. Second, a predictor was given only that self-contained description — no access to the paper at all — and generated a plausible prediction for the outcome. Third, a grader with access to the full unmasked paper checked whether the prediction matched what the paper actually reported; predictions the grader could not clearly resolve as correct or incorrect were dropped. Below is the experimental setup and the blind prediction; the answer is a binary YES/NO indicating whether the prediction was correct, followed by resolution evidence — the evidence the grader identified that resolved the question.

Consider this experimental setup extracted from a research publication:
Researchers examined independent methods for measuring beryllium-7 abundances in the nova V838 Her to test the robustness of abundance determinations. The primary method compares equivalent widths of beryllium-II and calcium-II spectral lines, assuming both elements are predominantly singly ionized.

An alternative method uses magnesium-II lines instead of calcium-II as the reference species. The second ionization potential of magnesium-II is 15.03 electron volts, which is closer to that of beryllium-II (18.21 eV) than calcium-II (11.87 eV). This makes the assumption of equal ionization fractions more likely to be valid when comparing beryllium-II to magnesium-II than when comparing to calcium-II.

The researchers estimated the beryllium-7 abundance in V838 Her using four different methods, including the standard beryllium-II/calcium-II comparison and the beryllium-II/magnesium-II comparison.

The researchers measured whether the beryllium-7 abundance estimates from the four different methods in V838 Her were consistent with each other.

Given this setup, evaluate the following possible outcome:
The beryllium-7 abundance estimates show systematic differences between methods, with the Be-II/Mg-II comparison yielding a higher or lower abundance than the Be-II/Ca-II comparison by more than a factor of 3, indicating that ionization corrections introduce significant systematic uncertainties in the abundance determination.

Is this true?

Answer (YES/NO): NO